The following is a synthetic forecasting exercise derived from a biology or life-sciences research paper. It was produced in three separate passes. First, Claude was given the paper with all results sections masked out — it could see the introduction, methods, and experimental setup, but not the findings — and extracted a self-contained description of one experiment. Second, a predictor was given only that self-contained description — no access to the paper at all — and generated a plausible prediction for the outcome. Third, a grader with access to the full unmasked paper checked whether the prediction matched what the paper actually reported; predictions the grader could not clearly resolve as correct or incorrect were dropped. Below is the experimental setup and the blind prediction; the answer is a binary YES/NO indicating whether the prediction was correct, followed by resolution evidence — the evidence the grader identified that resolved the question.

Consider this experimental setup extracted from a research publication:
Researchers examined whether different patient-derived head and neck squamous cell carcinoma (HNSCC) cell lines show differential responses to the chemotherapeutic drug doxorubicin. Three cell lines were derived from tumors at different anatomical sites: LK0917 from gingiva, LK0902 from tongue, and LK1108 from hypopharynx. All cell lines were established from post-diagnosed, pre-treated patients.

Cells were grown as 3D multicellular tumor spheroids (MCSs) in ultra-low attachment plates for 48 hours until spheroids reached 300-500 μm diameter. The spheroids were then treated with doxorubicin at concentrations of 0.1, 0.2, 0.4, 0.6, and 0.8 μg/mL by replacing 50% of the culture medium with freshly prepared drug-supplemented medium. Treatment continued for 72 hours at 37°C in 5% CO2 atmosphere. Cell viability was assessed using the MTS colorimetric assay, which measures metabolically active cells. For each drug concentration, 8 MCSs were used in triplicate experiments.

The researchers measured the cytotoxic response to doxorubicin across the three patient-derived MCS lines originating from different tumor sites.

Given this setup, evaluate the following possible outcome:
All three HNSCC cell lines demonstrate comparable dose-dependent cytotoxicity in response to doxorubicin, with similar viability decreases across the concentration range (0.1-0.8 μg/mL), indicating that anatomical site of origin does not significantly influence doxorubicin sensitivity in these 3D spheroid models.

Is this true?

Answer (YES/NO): NO